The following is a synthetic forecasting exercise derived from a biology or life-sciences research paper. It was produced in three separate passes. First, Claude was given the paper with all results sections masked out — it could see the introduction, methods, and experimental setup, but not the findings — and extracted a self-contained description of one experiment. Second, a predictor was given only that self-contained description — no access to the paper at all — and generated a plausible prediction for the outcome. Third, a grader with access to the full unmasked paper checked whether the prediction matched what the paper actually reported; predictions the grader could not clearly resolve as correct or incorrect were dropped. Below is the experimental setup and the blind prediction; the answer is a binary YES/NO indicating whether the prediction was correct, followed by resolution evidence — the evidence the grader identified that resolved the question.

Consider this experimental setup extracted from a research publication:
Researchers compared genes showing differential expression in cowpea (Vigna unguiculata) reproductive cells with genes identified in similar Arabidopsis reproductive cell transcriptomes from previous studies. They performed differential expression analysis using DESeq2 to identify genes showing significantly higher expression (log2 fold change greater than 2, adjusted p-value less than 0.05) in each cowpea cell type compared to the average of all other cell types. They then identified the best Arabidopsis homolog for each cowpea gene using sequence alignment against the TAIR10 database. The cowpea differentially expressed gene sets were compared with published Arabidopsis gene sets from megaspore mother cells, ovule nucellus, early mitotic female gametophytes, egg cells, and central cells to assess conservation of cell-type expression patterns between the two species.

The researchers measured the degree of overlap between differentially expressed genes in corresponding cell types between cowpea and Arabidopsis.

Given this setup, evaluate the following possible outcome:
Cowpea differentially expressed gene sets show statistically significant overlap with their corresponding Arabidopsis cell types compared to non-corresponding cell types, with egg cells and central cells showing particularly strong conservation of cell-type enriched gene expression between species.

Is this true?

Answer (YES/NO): NO